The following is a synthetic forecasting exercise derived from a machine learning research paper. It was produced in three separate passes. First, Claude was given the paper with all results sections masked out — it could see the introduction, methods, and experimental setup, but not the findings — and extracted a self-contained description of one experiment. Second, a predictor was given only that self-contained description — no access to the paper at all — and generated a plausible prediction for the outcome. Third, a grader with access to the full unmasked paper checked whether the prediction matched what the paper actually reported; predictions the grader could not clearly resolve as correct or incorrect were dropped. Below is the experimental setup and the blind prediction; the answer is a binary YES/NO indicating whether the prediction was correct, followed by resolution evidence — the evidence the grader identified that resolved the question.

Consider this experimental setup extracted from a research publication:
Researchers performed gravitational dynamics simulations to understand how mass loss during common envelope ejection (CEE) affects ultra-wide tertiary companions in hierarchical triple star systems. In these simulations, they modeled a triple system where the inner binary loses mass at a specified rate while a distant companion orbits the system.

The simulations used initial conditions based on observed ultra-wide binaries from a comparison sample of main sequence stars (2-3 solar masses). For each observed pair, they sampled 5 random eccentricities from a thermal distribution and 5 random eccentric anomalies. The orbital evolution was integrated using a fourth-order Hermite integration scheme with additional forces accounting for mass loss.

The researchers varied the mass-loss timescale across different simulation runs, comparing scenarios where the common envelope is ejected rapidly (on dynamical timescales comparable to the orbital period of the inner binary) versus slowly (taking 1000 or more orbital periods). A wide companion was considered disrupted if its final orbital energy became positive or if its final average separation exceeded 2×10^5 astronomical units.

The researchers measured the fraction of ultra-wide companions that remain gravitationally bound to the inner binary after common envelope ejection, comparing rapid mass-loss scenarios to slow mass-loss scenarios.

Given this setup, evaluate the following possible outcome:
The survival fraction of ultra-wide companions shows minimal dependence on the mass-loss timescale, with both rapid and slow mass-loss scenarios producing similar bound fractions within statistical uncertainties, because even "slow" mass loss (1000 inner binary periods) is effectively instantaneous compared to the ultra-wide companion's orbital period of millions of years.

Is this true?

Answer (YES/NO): NO